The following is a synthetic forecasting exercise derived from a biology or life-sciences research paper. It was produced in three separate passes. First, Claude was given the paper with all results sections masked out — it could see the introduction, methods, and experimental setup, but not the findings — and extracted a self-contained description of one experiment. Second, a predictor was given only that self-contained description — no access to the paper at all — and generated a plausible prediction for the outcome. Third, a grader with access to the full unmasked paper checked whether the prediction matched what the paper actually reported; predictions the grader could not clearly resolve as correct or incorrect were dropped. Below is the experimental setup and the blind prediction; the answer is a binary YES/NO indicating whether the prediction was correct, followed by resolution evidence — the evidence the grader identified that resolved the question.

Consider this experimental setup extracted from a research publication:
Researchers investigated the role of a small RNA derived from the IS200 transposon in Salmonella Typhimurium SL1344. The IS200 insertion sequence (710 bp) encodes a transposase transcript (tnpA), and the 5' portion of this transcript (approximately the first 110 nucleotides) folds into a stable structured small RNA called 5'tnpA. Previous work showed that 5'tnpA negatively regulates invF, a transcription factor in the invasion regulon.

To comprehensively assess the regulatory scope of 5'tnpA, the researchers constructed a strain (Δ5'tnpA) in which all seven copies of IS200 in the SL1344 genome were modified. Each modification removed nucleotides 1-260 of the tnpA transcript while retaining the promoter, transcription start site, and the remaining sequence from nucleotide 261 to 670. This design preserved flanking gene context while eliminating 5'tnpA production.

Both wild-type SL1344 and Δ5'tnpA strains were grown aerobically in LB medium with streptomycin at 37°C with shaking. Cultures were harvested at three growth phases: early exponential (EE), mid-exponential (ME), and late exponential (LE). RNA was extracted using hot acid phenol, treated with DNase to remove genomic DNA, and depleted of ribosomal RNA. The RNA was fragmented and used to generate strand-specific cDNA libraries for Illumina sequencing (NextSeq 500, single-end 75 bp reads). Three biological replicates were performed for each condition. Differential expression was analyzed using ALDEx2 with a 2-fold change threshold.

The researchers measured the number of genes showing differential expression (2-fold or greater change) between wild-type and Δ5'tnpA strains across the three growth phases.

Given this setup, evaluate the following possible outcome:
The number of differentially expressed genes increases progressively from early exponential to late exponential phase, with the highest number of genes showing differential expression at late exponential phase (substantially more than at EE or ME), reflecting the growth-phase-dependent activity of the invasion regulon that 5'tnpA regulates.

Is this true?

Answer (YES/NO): NO